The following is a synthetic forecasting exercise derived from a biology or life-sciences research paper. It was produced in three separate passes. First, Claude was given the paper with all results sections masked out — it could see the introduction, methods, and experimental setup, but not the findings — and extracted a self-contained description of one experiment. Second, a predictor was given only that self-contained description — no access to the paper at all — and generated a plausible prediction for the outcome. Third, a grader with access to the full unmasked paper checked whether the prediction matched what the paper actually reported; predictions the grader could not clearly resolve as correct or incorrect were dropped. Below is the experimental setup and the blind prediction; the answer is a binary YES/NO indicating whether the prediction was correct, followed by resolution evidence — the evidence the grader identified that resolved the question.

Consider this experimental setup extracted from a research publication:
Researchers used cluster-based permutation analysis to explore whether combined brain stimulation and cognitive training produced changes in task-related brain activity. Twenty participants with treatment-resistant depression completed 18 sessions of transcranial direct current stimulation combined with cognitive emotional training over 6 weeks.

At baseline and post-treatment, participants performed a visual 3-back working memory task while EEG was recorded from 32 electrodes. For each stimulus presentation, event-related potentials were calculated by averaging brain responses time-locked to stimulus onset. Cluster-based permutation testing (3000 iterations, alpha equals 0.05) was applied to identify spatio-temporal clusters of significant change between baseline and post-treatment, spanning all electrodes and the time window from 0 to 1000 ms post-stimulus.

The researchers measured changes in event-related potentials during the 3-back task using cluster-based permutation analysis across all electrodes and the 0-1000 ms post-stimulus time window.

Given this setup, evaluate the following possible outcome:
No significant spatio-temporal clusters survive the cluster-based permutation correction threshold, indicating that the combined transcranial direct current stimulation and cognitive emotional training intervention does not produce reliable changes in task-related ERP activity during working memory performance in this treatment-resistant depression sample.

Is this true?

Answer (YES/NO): YES